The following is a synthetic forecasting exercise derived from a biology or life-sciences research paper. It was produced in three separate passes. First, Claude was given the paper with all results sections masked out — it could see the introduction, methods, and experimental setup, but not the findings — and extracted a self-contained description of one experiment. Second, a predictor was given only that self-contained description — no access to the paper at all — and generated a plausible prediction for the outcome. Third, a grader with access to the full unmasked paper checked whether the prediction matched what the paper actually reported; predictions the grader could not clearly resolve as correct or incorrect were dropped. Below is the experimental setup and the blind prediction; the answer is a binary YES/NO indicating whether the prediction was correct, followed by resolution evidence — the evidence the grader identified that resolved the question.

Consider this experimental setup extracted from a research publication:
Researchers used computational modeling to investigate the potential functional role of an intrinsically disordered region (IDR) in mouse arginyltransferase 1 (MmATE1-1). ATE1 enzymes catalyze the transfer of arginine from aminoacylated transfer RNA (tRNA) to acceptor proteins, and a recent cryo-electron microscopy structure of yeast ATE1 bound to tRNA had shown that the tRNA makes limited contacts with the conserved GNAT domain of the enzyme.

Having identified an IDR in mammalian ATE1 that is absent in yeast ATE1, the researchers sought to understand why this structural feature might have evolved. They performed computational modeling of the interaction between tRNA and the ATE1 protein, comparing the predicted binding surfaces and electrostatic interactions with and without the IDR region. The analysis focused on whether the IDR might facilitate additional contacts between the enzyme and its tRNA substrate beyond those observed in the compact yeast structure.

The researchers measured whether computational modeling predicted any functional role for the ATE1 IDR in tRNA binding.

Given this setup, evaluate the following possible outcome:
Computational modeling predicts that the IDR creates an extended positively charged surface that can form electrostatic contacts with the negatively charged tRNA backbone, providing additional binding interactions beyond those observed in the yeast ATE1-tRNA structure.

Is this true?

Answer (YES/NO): NO